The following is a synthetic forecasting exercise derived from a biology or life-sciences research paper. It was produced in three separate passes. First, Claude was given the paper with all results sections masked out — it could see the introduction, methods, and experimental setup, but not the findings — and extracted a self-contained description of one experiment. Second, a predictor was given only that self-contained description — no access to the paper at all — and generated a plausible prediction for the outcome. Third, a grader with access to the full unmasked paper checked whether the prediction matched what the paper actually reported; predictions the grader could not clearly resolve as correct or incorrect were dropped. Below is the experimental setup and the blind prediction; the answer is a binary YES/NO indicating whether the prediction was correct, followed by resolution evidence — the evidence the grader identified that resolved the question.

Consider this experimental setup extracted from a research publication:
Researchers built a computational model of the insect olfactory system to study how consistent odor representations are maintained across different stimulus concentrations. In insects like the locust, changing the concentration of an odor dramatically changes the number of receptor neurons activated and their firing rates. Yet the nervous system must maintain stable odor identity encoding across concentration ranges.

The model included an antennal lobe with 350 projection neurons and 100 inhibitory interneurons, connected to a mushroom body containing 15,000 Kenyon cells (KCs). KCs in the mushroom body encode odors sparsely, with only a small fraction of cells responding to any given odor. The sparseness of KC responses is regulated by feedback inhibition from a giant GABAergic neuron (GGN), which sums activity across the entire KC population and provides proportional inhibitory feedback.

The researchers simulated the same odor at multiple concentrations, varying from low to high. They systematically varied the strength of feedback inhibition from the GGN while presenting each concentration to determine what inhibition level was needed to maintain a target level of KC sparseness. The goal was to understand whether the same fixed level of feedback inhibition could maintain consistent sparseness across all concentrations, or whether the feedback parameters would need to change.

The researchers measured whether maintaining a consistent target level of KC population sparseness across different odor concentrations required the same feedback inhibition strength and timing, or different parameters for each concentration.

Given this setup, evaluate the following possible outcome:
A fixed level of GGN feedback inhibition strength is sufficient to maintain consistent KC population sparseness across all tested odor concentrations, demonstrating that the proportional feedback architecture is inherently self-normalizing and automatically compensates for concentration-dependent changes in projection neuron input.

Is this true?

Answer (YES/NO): NO